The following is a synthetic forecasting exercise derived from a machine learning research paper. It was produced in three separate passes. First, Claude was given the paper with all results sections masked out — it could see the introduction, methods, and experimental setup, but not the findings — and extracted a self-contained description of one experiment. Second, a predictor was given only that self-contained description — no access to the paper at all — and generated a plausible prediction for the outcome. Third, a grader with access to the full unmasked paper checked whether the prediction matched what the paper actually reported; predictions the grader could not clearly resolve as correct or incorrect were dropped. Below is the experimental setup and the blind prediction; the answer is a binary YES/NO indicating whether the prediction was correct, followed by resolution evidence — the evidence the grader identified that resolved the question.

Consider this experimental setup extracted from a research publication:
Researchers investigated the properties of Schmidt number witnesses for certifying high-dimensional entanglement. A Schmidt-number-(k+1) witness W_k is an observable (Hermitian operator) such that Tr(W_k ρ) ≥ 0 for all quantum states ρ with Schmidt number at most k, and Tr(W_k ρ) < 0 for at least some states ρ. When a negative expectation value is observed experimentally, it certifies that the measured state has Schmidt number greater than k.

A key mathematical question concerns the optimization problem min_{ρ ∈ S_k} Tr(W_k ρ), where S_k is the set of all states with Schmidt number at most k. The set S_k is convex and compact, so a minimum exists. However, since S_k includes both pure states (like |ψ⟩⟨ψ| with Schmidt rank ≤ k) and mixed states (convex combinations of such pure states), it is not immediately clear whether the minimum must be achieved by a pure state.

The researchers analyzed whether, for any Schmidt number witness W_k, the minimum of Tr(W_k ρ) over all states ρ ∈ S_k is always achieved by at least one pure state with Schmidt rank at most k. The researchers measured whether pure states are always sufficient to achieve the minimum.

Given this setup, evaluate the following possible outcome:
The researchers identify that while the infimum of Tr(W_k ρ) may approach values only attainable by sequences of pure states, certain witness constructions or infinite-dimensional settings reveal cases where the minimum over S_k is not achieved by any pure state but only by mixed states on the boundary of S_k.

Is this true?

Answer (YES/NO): NO